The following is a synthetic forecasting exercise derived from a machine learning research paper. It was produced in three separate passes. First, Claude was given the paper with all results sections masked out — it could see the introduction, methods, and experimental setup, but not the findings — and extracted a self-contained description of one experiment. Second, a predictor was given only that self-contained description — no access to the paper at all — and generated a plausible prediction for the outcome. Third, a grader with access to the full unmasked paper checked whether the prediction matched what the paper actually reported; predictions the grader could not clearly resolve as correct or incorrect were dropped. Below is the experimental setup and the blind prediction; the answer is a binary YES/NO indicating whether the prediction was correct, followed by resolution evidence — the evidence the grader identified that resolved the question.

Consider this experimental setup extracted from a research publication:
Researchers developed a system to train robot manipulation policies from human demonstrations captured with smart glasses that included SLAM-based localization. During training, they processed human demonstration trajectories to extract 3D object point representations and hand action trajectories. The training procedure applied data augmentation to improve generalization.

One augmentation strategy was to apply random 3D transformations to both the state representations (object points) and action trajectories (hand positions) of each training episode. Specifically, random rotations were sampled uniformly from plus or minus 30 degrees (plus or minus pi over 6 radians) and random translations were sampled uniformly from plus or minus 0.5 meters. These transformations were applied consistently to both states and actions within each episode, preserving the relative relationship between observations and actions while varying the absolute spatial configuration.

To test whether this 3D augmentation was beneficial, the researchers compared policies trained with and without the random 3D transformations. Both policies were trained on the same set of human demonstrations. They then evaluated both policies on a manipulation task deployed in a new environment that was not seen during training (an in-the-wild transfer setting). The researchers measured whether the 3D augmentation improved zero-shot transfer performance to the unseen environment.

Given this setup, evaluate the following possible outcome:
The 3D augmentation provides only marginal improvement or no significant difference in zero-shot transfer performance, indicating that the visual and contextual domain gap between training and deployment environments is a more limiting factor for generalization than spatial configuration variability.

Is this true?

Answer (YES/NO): NO